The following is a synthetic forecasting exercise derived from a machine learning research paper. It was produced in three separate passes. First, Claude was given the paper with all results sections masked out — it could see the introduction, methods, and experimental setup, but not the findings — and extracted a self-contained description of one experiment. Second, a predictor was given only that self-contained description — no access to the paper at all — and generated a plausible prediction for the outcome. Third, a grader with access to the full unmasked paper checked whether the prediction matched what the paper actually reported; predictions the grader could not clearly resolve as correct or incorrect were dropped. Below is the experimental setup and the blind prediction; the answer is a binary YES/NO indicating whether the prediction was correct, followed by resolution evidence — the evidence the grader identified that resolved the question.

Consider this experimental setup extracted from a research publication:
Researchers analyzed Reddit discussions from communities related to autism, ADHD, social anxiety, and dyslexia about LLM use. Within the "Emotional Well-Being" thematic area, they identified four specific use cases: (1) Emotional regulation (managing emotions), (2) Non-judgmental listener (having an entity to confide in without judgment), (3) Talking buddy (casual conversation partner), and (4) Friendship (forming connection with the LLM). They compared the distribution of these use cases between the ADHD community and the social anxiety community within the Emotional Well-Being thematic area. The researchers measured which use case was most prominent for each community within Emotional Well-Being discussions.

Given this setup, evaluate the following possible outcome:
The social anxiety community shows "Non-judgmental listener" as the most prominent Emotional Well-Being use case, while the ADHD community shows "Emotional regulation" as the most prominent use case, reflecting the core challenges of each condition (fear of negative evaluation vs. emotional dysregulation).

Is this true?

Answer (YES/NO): YES